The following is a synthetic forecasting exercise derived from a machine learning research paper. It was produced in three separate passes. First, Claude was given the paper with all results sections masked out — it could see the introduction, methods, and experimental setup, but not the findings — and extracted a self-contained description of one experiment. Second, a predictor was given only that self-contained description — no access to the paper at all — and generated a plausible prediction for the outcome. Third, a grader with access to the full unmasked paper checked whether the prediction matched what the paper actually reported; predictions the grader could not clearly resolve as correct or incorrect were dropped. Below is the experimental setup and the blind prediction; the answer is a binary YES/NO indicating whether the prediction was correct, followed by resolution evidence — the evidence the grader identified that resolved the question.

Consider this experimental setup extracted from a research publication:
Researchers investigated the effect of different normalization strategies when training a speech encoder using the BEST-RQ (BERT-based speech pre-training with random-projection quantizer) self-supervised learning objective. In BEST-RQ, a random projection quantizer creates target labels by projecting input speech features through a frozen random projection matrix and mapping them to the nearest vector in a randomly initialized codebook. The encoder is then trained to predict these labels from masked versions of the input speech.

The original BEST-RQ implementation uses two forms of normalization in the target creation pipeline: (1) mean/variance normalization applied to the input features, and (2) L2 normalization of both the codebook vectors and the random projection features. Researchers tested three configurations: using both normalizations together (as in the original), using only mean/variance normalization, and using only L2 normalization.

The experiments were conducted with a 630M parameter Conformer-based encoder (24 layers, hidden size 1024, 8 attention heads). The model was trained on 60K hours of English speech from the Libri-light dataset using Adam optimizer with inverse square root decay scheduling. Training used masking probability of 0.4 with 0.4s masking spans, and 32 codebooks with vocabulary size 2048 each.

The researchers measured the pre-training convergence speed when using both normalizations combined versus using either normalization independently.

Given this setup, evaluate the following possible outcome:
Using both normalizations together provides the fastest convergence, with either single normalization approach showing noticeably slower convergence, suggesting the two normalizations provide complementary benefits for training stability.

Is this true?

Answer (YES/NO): NO